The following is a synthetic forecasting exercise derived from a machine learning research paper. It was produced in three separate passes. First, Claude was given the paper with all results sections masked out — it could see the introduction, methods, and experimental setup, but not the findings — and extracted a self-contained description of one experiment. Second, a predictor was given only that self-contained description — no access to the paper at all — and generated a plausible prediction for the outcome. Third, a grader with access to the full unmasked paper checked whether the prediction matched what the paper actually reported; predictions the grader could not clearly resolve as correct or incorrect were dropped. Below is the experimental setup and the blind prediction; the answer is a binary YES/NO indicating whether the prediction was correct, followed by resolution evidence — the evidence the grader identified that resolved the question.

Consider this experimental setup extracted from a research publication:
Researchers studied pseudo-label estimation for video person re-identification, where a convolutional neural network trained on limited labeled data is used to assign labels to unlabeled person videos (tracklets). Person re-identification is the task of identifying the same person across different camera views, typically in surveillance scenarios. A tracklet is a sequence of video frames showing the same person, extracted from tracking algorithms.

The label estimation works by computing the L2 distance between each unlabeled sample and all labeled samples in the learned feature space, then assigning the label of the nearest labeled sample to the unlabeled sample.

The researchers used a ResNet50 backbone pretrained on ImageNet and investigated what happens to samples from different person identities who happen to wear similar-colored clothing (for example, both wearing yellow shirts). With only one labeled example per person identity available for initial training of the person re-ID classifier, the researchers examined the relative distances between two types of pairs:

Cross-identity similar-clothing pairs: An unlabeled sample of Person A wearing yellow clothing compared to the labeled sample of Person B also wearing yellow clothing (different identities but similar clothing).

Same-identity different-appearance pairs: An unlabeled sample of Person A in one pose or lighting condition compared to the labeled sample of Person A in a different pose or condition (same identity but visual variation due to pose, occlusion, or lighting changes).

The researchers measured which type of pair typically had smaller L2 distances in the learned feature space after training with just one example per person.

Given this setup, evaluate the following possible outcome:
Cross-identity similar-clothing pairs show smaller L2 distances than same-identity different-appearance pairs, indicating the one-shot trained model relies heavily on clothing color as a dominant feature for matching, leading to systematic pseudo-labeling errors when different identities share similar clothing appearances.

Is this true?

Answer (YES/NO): YES